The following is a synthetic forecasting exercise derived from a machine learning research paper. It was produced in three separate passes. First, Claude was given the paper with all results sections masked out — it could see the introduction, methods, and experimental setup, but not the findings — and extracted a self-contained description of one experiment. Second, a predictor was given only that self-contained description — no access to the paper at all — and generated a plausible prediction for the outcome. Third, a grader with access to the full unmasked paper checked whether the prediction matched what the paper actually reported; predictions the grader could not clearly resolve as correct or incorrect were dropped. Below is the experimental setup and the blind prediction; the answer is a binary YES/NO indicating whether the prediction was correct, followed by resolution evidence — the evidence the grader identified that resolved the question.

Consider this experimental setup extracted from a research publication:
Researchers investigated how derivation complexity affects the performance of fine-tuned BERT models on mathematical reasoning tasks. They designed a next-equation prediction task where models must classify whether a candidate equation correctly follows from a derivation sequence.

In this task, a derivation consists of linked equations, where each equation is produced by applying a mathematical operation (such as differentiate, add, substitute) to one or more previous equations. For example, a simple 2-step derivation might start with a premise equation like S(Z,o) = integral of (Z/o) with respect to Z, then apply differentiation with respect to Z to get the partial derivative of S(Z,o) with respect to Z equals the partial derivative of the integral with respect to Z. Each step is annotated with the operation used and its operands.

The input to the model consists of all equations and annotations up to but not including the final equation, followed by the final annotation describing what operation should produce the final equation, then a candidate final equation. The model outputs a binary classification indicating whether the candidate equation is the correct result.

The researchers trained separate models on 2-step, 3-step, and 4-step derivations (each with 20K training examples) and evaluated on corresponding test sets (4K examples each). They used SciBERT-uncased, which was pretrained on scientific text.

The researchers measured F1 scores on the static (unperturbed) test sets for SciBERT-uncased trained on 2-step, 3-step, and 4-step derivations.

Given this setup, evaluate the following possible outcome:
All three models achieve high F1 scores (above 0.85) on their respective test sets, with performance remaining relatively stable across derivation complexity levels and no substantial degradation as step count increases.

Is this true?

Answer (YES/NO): NO